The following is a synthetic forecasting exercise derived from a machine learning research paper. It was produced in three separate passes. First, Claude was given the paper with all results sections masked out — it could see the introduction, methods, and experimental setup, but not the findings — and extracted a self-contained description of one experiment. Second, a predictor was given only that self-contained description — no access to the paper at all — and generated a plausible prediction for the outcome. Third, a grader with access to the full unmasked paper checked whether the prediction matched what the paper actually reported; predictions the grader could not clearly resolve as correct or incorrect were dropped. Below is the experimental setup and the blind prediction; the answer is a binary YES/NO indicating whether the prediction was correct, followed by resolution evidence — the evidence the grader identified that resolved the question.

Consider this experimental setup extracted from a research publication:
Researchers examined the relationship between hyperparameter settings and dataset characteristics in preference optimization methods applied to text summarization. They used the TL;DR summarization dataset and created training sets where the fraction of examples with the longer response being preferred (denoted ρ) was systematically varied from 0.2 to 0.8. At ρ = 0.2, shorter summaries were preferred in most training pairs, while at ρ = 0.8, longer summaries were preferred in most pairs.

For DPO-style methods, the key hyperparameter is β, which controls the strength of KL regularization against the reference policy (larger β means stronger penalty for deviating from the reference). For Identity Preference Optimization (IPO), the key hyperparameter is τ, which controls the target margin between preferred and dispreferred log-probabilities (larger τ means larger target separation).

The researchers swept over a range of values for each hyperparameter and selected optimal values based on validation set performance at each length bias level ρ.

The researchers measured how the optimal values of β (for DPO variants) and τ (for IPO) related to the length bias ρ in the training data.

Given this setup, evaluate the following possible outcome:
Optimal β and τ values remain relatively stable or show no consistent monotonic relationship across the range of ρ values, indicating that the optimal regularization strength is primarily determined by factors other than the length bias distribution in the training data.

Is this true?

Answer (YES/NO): NO